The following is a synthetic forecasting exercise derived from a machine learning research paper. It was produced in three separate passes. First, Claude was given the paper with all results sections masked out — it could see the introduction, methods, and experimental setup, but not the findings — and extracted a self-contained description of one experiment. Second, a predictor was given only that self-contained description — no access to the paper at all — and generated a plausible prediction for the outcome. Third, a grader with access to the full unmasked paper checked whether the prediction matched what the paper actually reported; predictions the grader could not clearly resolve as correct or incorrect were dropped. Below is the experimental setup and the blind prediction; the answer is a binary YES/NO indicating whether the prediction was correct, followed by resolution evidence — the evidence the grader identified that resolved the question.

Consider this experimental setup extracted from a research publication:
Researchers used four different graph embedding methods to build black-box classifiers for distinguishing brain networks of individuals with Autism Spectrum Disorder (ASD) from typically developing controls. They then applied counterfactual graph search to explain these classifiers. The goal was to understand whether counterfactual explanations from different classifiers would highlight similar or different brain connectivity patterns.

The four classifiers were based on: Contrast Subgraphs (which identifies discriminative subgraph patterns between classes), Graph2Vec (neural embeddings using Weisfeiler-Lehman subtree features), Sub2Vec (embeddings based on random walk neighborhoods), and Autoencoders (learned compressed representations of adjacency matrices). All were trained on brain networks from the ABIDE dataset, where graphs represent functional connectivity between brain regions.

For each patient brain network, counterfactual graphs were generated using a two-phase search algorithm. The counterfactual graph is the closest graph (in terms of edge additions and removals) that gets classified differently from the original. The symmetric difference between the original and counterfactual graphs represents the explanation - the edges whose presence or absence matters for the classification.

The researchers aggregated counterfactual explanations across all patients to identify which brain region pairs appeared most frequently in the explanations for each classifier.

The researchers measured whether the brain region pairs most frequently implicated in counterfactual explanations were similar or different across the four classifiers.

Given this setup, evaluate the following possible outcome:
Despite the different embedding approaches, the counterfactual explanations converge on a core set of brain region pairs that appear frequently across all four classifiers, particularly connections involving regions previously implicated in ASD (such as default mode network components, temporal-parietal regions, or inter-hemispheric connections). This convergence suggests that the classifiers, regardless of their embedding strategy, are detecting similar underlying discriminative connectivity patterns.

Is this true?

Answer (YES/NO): NO